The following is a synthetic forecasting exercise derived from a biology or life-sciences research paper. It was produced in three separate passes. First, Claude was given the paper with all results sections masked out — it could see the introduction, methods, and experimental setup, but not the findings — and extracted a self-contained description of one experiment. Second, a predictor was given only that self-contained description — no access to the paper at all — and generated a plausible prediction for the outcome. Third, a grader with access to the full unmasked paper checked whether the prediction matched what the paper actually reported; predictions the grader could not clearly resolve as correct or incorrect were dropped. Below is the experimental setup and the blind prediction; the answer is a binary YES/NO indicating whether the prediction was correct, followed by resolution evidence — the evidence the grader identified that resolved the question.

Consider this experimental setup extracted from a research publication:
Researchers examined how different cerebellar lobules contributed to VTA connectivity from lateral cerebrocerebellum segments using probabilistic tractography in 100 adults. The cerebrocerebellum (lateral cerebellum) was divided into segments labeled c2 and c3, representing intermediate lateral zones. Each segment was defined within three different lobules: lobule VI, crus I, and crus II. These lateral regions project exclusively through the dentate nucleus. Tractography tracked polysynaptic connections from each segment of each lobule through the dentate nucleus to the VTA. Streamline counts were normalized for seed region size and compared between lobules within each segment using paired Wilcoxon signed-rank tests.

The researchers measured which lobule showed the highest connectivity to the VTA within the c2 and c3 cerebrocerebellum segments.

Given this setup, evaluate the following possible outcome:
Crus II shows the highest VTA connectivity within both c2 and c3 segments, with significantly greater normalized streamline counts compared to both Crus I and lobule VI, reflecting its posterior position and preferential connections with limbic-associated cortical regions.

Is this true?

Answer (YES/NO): YES